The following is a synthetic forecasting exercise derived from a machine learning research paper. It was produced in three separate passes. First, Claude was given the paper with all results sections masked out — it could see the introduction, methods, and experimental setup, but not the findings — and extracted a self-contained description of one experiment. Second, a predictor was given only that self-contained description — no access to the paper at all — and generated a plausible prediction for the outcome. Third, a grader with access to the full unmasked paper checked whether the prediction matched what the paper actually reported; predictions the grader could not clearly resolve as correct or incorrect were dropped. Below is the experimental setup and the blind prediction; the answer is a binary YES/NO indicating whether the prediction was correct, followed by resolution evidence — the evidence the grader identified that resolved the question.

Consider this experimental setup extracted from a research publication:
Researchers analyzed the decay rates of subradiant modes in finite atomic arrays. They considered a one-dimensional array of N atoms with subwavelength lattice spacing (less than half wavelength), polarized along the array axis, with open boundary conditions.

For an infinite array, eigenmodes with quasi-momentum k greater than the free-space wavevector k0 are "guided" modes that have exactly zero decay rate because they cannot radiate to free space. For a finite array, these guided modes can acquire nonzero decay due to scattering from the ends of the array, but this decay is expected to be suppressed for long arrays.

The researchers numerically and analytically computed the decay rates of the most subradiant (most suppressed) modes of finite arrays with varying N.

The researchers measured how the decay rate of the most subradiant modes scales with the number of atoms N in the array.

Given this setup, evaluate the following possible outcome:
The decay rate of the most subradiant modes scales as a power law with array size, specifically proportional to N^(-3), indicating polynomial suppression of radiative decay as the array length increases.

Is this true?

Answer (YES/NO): YES